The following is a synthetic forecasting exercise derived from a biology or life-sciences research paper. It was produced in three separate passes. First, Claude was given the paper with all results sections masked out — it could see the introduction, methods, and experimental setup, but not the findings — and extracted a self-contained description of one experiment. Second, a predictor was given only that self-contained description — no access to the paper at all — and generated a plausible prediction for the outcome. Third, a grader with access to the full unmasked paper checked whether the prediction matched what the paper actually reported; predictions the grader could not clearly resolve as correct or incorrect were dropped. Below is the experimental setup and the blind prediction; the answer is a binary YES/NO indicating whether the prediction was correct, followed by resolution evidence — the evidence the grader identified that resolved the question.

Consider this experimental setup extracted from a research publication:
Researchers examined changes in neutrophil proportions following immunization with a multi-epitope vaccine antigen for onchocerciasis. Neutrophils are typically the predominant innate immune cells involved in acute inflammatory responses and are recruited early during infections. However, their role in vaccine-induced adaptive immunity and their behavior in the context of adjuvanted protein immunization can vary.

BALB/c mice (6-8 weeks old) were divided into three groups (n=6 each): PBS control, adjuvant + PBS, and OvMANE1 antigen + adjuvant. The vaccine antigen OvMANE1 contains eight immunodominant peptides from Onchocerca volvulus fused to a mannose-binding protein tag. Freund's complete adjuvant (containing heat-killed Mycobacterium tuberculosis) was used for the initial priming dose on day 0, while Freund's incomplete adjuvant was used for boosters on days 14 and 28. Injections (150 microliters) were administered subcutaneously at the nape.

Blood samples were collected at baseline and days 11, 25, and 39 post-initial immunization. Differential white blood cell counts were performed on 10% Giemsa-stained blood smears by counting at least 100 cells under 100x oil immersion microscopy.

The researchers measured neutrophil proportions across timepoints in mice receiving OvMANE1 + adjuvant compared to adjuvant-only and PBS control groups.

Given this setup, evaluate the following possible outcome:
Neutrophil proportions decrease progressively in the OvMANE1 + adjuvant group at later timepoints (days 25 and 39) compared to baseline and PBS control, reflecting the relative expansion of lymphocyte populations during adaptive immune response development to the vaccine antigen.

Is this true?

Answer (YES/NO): NO